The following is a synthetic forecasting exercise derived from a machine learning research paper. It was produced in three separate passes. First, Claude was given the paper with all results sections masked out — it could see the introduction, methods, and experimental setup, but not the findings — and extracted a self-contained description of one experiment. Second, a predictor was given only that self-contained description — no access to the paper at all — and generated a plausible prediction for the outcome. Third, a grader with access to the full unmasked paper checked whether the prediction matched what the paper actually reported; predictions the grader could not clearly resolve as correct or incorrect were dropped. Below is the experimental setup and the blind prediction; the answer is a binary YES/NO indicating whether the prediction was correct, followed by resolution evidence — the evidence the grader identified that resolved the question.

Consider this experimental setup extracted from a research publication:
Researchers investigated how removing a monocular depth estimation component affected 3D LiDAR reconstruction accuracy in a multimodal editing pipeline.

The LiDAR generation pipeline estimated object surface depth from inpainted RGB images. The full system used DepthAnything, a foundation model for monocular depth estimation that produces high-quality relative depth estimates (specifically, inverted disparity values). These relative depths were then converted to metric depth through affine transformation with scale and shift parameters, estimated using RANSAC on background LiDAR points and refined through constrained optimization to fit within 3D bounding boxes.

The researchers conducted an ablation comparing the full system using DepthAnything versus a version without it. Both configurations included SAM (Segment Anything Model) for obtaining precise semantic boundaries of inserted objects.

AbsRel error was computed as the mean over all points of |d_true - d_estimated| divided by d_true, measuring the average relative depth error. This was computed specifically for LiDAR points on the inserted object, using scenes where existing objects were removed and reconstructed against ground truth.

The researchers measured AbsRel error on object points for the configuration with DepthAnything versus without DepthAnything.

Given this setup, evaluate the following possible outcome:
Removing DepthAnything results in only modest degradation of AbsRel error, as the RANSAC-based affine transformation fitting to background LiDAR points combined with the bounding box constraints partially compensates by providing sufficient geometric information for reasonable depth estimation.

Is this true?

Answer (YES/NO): NO